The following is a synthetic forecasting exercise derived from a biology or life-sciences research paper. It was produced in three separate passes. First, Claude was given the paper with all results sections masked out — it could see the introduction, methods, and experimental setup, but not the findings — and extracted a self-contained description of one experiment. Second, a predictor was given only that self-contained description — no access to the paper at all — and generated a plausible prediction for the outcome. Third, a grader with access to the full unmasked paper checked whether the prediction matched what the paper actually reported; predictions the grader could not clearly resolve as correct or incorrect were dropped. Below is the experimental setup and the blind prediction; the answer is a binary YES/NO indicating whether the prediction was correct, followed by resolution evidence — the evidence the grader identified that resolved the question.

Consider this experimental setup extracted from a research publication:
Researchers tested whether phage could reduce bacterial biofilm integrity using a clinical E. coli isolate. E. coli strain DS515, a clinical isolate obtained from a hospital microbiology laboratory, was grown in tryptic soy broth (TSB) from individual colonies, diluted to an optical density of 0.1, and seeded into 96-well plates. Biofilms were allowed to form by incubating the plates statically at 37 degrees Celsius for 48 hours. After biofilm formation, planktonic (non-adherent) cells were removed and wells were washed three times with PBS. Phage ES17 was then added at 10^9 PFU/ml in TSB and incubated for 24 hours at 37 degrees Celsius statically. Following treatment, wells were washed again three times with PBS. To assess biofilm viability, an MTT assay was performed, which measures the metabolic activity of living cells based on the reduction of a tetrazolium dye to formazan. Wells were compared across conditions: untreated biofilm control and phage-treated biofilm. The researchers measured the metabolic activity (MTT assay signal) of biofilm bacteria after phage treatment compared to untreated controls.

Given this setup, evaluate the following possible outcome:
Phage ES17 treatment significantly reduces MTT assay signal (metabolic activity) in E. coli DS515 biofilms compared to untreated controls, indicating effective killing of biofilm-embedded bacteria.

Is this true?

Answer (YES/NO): YES